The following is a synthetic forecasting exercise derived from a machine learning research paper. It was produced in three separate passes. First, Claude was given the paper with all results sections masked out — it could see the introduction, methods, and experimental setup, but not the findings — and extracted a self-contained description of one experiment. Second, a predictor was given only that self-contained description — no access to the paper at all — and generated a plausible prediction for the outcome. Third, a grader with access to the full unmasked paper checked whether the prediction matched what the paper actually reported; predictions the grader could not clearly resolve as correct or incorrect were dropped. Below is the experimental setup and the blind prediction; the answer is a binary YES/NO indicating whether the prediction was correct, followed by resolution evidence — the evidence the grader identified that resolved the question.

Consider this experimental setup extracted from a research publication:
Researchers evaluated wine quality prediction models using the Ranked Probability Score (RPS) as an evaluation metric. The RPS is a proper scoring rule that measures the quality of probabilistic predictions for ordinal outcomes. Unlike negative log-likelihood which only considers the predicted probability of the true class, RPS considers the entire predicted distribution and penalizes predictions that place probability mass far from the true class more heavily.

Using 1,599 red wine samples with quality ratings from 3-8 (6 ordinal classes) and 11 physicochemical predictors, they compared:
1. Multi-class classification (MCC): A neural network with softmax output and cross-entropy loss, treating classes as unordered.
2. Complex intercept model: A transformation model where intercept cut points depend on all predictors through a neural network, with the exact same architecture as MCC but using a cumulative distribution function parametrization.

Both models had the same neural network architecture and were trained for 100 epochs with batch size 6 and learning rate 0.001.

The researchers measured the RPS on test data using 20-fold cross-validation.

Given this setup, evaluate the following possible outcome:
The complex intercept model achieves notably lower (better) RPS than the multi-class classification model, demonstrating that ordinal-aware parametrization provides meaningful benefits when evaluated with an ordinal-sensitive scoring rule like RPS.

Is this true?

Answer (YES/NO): NO